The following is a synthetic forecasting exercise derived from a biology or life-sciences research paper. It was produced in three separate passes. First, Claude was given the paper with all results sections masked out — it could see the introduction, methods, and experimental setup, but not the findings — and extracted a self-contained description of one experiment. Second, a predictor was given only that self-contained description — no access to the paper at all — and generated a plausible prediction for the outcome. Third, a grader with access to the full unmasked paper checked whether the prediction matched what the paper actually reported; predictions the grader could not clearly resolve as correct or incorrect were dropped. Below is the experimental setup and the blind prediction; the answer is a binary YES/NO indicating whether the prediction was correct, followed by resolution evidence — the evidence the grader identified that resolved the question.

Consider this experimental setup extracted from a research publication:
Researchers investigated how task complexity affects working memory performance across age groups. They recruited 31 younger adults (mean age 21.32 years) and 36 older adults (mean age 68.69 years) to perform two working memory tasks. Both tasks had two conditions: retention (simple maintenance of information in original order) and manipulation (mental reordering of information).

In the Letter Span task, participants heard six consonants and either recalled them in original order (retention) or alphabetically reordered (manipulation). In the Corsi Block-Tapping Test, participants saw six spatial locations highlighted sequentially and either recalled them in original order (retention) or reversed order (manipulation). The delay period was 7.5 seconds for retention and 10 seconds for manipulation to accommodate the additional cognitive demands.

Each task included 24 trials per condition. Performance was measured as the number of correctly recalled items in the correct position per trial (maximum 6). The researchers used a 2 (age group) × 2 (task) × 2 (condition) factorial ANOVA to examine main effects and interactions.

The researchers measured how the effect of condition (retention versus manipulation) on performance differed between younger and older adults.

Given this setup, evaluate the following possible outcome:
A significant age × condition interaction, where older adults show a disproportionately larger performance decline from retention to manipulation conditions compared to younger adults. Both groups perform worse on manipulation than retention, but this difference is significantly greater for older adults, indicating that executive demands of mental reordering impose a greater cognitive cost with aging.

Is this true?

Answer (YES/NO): NO